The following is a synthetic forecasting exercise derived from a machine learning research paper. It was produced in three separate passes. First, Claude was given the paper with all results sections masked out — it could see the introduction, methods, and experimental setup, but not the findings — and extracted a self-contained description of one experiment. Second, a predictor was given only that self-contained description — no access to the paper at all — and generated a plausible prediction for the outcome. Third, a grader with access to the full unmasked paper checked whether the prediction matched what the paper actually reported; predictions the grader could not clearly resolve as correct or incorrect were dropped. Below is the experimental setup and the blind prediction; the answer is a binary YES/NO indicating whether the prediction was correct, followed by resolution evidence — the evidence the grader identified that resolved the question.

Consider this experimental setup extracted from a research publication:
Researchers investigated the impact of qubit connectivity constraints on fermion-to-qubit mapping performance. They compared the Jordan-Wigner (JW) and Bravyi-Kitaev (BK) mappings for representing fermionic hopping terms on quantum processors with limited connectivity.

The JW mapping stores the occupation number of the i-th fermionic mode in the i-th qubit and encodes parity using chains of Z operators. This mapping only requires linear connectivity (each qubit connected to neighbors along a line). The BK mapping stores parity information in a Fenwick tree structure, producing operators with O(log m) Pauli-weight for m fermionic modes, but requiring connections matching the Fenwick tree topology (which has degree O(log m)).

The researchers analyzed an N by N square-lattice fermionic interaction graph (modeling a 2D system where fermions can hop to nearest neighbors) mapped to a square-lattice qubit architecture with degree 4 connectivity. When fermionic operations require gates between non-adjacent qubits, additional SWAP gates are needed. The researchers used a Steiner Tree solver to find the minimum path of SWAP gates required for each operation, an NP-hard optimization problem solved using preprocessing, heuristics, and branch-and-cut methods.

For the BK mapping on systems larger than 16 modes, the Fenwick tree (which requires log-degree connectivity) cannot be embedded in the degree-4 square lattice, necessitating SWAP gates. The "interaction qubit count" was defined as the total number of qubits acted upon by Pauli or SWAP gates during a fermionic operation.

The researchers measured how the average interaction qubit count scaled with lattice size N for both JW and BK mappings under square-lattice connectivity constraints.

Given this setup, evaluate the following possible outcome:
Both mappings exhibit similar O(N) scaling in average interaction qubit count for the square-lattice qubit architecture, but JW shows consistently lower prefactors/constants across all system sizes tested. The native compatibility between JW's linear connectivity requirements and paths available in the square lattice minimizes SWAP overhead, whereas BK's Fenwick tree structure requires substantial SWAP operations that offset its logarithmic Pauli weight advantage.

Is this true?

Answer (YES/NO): NO